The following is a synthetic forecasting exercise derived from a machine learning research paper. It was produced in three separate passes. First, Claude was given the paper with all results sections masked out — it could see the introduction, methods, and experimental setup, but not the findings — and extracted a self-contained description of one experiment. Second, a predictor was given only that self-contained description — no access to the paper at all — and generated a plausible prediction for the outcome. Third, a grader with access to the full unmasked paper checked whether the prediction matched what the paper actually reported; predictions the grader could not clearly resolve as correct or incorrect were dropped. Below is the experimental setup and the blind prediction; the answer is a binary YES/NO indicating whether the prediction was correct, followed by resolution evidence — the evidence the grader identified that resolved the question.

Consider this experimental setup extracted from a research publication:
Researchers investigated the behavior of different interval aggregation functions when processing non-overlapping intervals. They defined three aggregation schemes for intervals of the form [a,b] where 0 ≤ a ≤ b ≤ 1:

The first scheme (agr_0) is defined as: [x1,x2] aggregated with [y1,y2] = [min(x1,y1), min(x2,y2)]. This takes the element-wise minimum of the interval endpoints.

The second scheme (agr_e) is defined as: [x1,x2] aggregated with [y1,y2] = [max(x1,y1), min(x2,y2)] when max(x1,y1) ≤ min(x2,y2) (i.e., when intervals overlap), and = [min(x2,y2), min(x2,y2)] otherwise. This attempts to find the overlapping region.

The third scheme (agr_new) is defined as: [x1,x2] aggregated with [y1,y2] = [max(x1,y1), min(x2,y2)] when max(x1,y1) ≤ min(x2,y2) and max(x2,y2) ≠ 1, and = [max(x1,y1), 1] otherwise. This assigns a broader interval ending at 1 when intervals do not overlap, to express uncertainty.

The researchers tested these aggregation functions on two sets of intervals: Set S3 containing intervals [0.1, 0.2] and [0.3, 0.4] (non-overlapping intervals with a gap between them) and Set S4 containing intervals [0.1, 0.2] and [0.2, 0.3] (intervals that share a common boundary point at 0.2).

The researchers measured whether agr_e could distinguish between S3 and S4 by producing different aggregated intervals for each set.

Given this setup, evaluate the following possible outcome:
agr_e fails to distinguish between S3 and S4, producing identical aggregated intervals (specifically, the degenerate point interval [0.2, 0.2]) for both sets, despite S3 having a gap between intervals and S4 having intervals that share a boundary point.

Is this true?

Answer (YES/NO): YES